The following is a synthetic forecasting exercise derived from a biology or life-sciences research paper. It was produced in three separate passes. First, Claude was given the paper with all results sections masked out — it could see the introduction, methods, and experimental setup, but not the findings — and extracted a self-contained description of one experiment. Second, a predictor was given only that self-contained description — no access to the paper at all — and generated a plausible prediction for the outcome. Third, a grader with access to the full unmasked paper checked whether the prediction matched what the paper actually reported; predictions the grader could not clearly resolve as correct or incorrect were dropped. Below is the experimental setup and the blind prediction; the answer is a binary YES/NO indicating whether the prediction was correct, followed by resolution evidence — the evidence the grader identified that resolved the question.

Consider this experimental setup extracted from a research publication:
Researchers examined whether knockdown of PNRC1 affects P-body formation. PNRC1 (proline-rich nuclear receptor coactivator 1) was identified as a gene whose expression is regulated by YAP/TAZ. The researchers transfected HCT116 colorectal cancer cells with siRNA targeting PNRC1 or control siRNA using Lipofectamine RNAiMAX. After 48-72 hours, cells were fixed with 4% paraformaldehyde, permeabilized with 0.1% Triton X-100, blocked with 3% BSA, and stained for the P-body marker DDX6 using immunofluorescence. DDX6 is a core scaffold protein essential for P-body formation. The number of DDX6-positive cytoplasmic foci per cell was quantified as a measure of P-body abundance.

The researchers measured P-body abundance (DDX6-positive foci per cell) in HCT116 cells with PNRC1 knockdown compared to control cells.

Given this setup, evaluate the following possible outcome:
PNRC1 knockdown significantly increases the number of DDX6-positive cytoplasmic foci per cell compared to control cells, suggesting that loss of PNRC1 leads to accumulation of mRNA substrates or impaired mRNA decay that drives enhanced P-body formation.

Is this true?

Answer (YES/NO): YES